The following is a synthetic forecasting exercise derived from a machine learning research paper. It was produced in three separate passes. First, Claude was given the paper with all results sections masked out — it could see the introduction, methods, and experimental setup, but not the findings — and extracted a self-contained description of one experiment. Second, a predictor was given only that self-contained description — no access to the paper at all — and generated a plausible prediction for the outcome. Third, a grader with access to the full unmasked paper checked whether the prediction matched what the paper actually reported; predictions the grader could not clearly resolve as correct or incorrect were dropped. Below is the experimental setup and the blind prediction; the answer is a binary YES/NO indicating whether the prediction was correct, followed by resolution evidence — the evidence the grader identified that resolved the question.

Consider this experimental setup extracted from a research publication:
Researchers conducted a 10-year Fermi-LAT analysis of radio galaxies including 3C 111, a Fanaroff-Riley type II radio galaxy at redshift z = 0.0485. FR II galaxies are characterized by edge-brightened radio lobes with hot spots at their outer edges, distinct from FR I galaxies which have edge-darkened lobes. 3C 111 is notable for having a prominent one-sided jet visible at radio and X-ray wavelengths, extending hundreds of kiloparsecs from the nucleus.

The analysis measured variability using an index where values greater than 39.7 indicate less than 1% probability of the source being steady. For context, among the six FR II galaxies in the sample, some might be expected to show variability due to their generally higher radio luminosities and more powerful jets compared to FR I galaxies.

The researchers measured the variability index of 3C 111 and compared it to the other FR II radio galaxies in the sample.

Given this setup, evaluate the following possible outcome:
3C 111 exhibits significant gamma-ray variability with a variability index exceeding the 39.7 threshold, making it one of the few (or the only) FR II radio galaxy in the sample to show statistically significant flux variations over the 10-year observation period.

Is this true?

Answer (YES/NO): YES